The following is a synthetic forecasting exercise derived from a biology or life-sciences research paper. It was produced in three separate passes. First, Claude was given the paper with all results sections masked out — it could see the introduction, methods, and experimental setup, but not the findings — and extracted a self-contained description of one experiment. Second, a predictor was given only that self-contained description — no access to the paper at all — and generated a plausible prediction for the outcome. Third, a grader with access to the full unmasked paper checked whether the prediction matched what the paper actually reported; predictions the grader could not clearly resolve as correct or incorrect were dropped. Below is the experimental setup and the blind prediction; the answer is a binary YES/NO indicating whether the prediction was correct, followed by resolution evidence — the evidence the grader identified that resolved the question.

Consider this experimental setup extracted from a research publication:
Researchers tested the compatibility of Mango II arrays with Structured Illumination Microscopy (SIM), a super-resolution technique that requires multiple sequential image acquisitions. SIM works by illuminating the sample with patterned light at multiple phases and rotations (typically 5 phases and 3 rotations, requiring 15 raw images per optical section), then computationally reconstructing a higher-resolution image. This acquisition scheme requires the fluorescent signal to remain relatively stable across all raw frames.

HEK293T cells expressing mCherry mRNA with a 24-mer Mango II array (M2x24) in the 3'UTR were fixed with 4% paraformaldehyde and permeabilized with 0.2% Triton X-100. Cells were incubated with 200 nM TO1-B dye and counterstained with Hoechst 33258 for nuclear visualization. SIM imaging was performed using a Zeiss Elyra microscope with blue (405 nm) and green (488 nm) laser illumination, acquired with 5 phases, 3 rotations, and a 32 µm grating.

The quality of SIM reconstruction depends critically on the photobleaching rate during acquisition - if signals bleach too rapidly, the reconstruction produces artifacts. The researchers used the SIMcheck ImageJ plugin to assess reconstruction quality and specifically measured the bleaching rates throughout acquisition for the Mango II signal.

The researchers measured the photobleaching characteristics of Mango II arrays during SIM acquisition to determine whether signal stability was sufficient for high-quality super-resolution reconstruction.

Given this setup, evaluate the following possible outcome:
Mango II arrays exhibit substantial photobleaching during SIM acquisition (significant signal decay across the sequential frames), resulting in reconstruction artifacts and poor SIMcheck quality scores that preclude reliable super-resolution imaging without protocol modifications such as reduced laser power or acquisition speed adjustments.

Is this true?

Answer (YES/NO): NO